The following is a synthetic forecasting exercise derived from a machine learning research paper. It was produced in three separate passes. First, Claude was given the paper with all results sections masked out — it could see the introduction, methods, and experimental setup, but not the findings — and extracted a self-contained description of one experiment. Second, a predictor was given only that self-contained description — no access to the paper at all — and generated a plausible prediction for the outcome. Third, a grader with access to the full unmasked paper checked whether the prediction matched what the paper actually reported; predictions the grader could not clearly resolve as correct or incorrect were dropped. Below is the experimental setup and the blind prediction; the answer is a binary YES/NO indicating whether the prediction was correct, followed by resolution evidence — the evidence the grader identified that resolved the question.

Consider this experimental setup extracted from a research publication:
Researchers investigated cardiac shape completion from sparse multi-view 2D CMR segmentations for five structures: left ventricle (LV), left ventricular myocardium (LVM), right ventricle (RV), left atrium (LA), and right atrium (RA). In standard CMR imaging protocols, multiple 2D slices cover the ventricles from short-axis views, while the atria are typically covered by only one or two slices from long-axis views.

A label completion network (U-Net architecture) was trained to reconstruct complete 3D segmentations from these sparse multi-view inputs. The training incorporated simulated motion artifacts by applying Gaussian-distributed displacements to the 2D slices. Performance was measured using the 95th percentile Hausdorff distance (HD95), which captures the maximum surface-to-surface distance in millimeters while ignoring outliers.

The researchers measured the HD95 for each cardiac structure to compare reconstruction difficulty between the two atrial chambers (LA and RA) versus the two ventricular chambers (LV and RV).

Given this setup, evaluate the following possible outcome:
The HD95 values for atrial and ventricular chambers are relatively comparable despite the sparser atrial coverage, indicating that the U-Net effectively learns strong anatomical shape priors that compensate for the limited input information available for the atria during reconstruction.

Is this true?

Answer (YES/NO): NO